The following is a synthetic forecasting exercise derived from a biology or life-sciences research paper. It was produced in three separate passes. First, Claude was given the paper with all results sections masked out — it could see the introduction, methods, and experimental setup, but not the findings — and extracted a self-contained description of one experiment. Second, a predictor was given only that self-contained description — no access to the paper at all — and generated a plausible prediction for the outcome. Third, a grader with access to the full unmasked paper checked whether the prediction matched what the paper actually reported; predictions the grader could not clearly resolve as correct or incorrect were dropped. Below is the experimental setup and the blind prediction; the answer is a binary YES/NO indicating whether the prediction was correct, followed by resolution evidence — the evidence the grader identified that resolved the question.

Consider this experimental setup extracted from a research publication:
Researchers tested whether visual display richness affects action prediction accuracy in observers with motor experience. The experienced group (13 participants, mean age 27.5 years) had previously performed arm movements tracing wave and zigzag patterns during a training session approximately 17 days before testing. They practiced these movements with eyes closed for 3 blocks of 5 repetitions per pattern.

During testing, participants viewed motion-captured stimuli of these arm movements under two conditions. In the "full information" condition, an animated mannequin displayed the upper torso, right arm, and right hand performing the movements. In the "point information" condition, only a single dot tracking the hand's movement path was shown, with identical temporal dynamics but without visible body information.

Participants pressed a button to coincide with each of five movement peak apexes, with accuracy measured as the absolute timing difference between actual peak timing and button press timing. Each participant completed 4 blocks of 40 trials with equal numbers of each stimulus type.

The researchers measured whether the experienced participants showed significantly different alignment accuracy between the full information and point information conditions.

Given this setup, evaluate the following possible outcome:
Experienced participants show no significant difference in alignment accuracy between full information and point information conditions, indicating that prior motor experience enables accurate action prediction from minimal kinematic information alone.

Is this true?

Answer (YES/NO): NO